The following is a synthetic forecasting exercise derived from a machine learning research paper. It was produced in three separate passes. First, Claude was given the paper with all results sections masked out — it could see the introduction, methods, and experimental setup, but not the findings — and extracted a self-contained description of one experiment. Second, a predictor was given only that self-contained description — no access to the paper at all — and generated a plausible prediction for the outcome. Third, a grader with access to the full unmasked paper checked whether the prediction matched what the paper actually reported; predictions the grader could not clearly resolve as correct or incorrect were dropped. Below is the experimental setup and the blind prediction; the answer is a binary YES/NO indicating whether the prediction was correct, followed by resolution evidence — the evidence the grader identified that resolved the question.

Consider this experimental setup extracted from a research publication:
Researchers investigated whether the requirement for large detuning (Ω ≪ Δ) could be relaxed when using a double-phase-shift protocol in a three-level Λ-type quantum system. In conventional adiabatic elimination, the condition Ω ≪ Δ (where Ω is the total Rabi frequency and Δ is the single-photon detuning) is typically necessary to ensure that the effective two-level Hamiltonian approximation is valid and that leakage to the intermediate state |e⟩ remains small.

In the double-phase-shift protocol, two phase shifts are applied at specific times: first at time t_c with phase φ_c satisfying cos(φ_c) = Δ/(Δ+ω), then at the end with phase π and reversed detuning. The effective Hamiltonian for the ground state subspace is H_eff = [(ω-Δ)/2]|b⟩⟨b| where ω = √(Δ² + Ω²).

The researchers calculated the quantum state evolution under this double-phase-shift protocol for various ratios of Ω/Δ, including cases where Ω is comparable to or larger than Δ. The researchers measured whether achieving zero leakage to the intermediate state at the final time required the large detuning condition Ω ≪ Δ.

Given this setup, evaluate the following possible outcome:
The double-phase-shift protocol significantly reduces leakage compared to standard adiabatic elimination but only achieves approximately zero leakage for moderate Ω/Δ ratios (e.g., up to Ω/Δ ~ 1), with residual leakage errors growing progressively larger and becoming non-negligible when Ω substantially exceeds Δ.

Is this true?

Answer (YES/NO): NO